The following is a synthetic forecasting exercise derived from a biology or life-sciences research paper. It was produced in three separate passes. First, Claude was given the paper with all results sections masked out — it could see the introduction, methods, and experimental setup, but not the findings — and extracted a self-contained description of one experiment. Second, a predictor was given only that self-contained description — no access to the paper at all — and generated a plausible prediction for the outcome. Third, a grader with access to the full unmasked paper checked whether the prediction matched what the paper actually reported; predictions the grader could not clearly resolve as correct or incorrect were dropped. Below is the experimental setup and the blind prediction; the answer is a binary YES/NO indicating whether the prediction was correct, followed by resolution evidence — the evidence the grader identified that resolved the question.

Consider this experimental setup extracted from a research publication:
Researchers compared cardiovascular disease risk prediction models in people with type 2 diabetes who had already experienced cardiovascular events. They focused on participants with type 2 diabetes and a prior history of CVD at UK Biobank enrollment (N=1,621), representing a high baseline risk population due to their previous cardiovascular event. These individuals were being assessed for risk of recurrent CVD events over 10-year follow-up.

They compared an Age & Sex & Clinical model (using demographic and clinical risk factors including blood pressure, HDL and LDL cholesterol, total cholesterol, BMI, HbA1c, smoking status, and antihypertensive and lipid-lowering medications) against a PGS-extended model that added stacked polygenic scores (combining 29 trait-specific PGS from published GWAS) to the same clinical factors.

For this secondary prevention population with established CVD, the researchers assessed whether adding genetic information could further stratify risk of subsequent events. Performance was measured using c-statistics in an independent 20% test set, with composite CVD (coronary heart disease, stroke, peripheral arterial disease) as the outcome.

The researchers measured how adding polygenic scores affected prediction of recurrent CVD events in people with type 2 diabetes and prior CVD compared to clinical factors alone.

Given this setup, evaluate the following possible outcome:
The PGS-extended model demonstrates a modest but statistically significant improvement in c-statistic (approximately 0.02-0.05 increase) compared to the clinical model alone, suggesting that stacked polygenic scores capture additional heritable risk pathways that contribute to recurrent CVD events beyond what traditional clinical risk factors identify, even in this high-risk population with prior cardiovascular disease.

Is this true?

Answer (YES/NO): YES